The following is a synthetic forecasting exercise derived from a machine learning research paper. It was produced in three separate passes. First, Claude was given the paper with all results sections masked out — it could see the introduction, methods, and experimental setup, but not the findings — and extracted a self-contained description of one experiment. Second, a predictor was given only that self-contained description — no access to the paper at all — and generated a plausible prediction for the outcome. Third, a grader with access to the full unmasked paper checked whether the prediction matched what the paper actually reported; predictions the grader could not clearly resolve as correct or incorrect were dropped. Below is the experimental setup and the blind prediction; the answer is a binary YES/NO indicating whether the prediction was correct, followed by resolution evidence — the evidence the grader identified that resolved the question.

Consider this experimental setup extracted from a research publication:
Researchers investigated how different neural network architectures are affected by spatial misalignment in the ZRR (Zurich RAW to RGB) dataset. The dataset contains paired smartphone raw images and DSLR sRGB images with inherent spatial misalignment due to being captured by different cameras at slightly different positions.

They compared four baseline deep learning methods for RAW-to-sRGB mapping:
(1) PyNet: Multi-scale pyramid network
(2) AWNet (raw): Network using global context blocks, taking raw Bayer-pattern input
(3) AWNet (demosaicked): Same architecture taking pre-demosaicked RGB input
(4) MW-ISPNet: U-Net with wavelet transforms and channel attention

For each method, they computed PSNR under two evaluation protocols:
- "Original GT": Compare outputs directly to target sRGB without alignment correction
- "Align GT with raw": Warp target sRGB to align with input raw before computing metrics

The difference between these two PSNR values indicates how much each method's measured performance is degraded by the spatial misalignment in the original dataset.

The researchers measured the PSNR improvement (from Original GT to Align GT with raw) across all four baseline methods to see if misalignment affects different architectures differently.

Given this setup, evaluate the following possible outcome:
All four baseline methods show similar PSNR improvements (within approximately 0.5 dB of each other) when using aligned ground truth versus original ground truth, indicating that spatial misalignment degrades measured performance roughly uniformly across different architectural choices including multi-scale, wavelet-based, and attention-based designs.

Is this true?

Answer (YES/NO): YES